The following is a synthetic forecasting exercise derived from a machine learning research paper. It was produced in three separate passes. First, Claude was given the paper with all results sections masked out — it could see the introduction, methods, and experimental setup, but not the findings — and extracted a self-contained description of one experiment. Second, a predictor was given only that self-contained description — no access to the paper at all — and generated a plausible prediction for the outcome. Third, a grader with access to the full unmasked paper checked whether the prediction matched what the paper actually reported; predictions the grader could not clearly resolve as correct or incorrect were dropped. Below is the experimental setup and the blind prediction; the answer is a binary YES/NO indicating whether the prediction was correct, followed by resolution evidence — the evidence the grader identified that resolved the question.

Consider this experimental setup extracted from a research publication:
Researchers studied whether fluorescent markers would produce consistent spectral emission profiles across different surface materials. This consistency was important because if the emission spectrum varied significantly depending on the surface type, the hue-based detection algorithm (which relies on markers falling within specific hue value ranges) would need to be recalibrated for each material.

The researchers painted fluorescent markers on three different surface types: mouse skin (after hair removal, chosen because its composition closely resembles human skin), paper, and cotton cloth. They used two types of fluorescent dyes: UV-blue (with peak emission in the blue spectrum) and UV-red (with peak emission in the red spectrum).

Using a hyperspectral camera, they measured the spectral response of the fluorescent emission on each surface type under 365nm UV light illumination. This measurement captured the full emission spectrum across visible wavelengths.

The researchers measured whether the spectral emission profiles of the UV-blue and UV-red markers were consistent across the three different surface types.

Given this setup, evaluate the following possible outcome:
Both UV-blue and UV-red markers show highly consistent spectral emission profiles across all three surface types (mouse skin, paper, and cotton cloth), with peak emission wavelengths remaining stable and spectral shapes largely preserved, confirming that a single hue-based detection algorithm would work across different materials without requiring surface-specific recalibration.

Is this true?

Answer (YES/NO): YES